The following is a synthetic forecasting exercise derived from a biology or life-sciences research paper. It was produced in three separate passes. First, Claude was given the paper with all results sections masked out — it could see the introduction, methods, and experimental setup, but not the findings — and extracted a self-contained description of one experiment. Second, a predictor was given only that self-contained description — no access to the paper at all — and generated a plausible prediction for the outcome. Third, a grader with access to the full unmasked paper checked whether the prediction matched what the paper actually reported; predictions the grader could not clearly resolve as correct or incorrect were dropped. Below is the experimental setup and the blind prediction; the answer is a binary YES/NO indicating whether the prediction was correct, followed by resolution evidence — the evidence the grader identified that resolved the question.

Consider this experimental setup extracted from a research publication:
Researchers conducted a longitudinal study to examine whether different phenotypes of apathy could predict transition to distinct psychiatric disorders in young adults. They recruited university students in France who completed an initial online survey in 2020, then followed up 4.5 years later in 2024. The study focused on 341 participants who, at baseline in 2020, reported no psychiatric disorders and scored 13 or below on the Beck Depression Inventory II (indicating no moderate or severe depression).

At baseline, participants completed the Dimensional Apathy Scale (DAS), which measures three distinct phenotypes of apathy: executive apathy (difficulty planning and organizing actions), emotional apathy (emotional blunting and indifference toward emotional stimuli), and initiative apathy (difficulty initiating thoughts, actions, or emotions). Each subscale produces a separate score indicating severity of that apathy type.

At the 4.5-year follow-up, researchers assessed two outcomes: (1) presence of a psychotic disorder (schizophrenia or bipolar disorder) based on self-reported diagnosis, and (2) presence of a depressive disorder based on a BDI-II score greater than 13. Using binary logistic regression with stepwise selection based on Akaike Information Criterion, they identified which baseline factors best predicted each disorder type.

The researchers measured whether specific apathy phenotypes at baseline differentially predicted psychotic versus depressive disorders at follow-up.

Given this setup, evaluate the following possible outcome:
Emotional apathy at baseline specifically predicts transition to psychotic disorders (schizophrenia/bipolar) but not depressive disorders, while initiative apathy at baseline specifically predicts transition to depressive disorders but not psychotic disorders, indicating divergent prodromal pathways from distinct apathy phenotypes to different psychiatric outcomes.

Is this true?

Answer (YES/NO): NO